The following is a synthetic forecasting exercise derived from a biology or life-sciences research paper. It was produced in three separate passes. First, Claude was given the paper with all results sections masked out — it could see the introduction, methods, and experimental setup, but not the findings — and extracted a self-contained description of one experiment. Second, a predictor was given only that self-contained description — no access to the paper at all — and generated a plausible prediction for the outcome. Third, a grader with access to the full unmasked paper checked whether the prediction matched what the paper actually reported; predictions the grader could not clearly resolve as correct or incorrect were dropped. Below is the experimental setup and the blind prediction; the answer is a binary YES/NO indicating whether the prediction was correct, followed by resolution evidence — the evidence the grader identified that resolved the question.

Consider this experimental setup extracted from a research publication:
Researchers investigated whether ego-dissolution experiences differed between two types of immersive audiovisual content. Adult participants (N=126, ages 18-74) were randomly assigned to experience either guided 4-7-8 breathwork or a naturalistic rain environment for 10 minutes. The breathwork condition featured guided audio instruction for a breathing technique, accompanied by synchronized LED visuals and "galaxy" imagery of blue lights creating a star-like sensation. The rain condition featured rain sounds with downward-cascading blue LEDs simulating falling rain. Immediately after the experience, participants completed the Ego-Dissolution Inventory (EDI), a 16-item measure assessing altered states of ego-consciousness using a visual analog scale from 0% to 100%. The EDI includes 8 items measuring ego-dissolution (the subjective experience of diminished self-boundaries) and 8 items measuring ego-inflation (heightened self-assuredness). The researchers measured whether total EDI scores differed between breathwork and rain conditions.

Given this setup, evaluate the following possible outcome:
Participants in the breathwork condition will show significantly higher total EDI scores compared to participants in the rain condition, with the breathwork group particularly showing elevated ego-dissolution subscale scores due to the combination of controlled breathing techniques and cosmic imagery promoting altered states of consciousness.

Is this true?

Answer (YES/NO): NO